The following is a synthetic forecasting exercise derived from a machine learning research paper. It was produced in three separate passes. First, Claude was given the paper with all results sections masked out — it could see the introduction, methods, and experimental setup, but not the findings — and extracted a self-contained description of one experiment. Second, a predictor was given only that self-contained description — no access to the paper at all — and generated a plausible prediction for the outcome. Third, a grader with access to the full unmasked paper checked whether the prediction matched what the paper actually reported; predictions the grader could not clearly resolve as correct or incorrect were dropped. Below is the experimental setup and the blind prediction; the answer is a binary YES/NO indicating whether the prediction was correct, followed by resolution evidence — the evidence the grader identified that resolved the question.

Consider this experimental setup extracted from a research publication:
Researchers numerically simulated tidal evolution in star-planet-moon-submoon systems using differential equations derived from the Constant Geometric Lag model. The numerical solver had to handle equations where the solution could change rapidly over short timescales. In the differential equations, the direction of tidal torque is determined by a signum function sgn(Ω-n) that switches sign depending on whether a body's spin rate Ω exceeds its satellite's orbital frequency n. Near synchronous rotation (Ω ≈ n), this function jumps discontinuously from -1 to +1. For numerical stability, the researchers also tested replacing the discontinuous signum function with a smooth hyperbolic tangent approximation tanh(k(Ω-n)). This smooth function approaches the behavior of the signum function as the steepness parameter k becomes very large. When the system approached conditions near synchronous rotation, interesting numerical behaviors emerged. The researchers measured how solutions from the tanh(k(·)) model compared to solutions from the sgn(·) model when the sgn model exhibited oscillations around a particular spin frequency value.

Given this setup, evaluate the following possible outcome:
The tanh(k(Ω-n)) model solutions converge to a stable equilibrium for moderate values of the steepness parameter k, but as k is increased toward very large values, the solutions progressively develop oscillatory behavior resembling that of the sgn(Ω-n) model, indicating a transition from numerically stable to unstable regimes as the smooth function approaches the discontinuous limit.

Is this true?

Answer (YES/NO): YES